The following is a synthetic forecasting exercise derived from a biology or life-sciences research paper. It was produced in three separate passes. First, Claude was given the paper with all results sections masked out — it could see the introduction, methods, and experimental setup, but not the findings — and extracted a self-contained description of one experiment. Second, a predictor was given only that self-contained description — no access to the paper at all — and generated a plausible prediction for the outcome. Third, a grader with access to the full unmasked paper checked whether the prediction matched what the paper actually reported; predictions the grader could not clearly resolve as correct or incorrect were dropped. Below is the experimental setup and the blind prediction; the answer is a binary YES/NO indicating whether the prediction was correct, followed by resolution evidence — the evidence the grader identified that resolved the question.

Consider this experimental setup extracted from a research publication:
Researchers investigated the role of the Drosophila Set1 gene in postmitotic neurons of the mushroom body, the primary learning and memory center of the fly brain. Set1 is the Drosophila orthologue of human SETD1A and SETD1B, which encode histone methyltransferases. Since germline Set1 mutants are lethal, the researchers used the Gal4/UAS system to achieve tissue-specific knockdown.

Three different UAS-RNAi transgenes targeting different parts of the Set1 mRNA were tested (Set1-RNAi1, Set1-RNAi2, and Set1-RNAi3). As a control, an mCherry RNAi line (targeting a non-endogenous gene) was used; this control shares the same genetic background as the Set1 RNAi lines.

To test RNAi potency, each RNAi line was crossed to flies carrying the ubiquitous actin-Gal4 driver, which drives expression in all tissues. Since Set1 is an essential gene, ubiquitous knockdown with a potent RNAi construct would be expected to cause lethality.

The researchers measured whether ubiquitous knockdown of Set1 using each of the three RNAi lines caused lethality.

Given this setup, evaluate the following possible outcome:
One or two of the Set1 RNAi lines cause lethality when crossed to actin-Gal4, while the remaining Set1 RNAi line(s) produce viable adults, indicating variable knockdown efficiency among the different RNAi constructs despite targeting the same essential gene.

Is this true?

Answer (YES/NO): YES